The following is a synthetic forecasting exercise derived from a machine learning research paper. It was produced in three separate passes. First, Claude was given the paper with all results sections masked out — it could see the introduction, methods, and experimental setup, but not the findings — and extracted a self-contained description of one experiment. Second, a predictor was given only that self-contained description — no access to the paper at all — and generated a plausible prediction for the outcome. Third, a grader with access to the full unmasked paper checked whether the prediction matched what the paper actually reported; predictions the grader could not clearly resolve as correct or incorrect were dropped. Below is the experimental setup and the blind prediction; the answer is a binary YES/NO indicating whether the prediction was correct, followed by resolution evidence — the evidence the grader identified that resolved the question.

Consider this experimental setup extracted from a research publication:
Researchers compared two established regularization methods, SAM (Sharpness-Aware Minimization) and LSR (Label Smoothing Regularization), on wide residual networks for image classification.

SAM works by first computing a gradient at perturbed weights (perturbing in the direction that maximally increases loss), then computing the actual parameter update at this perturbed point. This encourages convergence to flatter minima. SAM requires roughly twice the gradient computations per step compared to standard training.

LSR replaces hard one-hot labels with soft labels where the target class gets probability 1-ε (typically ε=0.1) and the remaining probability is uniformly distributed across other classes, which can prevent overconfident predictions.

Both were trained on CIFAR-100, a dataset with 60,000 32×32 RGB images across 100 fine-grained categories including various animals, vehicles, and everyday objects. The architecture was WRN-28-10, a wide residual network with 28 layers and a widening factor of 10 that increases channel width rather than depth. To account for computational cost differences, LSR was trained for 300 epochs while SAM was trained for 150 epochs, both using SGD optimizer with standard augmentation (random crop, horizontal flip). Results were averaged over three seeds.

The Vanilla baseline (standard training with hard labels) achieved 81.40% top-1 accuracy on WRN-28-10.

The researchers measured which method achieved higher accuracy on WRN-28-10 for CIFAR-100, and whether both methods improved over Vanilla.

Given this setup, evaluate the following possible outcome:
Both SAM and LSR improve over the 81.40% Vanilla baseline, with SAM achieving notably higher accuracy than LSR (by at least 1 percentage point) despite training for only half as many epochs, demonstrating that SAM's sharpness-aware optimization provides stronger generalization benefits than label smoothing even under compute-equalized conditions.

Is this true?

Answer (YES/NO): NO